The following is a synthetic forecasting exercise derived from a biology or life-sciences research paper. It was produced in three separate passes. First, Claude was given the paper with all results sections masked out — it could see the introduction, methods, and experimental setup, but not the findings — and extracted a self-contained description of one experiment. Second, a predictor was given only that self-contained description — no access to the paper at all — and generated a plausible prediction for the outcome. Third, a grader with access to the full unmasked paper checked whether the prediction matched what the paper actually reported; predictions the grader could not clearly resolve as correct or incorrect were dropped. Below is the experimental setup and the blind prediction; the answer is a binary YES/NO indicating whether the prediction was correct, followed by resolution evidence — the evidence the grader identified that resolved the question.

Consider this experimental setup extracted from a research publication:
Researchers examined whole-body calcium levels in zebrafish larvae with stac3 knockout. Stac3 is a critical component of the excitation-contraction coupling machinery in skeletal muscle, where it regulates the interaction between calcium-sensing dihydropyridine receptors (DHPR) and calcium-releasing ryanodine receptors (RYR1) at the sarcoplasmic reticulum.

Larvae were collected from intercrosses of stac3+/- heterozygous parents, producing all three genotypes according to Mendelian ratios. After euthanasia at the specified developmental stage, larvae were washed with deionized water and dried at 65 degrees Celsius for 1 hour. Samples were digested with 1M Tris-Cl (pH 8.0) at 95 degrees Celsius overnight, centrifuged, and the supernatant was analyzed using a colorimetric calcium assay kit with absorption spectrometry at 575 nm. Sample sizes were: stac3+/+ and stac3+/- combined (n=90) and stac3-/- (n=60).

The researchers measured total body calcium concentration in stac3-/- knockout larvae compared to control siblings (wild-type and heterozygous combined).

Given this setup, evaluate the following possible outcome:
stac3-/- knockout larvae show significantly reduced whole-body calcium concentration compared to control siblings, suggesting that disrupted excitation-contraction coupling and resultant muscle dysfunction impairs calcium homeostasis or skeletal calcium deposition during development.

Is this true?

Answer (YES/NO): YES